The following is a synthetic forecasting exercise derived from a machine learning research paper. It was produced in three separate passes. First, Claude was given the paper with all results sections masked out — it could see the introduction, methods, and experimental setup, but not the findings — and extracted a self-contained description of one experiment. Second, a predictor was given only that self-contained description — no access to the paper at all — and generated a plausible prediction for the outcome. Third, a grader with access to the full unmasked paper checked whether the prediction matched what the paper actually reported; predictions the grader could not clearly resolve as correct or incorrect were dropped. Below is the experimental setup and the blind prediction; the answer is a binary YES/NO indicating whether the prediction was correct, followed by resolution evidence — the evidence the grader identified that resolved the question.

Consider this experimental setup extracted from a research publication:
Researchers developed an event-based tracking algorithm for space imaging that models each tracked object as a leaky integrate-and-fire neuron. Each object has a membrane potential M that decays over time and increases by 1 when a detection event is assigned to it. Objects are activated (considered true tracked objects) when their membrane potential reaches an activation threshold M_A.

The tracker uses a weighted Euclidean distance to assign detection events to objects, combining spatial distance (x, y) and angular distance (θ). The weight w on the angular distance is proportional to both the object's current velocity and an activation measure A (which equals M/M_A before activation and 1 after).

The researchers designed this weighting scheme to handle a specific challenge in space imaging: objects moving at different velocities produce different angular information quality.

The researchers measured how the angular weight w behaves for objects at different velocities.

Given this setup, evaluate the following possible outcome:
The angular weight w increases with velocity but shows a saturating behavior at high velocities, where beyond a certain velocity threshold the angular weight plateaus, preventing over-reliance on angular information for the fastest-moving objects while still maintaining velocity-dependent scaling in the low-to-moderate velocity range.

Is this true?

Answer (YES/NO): NO